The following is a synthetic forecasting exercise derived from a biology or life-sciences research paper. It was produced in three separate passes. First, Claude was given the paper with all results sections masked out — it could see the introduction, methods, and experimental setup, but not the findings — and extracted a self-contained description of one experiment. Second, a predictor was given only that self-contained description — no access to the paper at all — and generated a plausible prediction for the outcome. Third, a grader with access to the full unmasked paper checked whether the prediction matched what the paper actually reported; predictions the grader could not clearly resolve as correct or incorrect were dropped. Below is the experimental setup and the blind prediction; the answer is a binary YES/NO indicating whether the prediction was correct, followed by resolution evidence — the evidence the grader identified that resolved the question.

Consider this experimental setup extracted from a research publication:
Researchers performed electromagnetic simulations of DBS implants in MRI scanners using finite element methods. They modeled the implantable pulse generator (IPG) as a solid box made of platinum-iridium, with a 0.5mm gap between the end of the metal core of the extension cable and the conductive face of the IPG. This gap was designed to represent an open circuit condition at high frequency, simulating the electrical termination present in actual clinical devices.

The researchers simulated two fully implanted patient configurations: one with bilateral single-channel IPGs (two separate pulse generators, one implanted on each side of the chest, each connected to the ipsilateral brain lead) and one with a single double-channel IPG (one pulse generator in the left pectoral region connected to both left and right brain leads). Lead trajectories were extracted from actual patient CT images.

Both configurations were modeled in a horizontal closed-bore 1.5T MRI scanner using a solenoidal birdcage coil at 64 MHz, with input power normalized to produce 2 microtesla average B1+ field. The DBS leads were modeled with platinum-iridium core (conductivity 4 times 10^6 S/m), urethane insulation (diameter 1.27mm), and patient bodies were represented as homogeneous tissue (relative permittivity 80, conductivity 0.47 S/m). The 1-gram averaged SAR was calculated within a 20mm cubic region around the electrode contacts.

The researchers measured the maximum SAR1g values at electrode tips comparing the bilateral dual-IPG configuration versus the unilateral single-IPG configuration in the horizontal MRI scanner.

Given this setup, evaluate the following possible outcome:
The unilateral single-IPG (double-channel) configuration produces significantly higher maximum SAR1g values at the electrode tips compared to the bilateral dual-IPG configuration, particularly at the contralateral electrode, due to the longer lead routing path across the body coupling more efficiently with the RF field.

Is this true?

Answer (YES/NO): NO